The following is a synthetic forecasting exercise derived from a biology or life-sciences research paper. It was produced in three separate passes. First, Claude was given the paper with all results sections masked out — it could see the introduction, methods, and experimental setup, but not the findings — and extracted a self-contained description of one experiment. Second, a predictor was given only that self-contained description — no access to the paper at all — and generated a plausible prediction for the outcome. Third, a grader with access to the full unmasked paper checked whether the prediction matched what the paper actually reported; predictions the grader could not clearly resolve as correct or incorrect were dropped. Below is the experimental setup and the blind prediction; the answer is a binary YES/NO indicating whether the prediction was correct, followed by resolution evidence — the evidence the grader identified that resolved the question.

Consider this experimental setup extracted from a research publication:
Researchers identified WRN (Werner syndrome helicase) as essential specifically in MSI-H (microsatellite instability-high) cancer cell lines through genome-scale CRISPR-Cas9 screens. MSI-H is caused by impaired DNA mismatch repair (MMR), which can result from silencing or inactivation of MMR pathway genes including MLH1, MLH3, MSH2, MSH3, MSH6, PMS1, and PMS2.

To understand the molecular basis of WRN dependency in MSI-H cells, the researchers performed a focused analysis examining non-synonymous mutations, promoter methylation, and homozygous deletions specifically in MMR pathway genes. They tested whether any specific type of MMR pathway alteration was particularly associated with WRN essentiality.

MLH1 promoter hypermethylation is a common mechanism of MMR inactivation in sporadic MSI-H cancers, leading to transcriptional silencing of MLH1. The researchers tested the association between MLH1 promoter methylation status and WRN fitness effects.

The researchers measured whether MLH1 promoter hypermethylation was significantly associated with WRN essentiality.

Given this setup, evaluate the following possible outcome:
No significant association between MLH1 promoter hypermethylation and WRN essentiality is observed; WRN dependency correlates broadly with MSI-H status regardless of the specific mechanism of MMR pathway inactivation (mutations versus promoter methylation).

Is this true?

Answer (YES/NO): NO